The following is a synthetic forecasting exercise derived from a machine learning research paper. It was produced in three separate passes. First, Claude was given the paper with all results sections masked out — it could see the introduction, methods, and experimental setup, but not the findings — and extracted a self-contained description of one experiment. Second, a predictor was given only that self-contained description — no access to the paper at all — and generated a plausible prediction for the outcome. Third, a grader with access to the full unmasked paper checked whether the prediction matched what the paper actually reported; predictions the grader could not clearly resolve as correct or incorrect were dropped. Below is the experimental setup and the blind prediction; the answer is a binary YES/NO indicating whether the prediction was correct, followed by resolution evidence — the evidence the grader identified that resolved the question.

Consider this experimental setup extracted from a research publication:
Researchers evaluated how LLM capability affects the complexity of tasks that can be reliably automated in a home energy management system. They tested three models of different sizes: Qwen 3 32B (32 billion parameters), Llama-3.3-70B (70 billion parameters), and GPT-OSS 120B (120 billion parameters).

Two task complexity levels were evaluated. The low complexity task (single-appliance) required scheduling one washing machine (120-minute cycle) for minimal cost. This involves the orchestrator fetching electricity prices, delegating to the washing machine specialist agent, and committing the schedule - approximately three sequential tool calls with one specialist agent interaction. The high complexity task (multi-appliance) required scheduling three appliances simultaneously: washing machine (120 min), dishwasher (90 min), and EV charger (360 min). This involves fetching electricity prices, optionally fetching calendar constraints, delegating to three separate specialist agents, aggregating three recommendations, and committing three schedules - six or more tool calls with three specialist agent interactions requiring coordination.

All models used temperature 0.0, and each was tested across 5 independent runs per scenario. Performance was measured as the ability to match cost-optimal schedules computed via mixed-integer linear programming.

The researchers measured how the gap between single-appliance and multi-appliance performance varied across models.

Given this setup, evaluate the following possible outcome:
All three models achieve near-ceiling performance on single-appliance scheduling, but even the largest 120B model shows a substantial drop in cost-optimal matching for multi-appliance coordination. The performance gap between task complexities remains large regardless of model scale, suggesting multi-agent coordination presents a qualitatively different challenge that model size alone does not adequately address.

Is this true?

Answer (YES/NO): NO